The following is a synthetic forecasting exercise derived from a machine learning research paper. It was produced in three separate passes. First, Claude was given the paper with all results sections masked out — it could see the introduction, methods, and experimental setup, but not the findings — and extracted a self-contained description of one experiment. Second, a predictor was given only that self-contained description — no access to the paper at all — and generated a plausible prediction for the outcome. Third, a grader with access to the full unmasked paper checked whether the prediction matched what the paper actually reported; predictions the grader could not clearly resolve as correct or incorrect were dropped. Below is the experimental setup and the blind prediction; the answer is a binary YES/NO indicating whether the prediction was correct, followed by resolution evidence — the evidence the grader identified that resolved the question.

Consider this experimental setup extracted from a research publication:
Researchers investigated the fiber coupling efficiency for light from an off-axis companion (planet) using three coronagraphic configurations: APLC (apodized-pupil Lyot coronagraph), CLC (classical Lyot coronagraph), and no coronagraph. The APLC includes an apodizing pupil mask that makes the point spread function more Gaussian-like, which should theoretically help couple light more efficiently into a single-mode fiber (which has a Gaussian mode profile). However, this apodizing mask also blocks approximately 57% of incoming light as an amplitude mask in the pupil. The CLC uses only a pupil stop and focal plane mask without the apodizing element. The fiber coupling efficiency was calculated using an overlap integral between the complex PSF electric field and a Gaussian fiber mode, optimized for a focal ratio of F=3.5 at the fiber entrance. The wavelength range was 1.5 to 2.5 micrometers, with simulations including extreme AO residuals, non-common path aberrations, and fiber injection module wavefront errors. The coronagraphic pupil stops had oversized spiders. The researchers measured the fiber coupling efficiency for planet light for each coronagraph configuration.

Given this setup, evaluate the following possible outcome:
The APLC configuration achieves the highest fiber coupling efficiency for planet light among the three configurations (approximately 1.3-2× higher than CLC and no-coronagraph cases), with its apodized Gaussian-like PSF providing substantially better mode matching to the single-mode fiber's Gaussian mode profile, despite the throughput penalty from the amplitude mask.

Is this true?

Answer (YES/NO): NO